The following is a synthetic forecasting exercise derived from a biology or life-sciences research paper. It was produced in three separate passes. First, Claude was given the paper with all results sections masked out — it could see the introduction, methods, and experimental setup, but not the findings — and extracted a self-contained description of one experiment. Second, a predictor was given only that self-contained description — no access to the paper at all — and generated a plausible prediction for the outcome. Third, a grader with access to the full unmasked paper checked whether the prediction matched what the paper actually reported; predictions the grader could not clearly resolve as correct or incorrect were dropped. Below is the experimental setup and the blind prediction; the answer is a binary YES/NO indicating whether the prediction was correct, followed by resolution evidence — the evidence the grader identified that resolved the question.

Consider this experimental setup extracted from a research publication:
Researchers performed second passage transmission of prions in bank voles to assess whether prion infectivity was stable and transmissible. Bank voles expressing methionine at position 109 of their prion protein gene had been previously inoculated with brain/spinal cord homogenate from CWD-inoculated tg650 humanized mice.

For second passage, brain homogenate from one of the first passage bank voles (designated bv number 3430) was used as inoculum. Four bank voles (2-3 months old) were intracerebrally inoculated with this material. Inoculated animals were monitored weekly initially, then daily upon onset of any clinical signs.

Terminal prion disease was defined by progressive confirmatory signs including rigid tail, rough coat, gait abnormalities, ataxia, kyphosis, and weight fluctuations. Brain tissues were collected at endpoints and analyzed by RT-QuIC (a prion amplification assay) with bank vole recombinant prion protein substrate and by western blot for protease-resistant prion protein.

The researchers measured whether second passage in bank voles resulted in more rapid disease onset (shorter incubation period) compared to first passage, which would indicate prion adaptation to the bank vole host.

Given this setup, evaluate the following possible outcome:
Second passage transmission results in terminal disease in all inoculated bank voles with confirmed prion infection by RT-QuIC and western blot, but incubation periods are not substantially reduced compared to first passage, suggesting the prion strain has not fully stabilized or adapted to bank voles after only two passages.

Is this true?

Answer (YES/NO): NO